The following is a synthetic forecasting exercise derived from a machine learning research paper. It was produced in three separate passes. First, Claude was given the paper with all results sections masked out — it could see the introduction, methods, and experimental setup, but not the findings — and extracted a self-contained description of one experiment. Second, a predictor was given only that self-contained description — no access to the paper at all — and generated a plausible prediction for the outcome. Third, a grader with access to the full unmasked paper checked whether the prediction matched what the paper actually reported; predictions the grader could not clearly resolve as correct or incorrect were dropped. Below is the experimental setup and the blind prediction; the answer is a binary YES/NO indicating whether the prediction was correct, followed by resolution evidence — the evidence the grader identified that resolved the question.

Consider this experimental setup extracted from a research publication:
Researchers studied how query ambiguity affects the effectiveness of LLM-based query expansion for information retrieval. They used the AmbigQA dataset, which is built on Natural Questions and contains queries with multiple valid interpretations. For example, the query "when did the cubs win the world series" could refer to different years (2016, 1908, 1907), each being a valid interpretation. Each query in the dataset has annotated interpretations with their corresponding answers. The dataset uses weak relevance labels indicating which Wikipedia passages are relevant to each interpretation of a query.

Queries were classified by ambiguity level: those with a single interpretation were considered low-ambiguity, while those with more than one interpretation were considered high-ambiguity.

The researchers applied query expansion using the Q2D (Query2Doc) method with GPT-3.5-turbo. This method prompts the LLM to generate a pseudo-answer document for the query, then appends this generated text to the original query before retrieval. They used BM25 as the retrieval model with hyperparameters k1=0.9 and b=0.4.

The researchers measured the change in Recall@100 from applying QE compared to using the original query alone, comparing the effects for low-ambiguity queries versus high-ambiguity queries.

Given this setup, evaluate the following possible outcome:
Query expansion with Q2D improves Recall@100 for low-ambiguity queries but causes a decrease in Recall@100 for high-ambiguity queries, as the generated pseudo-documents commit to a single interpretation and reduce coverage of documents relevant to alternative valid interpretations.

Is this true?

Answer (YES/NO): NO